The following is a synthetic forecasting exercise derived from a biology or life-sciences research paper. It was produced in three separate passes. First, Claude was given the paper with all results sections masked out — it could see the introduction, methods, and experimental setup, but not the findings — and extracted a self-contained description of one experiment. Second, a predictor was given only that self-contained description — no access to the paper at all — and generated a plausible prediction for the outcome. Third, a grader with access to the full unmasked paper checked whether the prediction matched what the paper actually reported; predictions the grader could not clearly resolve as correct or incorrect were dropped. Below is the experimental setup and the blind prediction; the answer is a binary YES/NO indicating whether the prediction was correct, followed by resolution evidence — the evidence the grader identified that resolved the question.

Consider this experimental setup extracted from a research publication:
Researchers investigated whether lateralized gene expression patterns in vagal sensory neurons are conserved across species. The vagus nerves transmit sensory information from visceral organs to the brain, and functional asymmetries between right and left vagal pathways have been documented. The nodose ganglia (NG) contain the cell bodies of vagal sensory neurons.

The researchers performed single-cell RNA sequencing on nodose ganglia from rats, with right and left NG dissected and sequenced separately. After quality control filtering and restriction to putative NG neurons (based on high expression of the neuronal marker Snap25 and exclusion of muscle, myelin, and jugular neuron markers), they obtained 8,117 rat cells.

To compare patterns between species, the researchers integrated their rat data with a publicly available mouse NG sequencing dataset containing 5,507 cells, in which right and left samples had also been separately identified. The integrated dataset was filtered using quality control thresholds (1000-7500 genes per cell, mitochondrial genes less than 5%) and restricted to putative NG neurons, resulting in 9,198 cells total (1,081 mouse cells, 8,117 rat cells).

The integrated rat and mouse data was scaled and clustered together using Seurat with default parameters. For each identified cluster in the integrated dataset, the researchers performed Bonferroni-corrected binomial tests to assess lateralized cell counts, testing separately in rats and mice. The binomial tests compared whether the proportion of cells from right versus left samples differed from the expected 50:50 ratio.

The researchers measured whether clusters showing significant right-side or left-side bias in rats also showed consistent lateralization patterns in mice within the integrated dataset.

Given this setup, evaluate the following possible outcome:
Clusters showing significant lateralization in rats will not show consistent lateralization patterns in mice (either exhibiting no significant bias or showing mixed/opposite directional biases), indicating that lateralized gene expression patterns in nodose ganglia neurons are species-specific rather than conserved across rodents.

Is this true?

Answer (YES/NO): NO